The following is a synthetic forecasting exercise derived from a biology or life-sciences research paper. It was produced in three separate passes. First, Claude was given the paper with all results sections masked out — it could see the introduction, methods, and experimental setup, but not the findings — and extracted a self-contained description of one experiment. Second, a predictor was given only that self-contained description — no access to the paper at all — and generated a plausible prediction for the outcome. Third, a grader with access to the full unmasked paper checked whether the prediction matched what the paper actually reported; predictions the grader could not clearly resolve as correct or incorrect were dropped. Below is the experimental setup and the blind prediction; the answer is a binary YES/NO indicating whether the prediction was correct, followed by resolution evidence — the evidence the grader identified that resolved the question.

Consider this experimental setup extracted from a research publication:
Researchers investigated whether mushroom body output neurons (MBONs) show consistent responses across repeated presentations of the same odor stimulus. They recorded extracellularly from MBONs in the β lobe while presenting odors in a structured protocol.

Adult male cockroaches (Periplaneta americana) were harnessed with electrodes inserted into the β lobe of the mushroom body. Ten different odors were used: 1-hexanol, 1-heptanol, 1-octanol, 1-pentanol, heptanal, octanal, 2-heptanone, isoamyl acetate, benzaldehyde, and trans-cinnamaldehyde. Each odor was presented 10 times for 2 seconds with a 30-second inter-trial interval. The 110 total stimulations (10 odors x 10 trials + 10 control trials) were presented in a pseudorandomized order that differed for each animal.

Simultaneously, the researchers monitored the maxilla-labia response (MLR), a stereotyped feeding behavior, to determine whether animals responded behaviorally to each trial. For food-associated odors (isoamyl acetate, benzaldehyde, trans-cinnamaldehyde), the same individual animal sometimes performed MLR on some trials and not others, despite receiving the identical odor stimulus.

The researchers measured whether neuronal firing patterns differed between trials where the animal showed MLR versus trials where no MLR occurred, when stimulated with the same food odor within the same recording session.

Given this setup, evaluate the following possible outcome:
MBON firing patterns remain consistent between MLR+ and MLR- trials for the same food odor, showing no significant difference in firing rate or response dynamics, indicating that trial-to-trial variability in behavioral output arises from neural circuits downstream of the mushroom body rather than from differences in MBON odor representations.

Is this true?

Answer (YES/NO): NO